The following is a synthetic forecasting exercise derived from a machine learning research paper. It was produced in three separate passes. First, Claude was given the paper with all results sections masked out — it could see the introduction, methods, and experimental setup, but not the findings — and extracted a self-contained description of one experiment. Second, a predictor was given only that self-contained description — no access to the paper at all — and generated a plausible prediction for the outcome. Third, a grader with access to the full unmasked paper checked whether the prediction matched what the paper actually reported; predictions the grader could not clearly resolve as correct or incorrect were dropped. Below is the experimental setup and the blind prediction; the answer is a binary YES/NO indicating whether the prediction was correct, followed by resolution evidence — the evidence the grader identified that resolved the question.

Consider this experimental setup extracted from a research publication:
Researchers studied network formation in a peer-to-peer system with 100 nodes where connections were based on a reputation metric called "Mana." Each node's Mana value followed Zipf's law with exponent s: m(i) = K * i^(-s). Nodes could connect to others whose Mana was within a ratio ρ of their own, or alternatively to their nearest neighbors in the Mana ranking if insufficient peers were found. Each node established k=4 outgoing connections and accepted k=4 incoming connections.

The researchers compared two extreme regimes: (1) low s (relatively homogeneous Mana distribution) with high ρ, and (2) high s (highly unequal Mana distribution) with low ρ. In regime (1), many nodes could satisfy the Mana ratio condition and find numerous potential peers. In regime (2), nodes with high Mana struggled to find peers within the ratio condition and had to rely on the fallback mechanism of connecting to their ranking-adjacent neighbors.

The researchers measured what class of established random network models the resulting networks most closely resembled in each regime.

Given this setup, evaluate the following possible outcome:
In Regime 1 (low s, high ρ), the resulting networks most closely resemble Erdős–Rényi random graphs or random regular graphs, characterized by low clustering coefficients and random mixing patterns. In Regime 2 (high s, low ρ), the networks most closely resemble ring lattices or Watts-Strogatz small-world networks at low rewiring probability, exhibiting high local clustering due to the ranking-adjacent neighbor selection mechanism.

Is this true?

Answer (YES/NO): YES